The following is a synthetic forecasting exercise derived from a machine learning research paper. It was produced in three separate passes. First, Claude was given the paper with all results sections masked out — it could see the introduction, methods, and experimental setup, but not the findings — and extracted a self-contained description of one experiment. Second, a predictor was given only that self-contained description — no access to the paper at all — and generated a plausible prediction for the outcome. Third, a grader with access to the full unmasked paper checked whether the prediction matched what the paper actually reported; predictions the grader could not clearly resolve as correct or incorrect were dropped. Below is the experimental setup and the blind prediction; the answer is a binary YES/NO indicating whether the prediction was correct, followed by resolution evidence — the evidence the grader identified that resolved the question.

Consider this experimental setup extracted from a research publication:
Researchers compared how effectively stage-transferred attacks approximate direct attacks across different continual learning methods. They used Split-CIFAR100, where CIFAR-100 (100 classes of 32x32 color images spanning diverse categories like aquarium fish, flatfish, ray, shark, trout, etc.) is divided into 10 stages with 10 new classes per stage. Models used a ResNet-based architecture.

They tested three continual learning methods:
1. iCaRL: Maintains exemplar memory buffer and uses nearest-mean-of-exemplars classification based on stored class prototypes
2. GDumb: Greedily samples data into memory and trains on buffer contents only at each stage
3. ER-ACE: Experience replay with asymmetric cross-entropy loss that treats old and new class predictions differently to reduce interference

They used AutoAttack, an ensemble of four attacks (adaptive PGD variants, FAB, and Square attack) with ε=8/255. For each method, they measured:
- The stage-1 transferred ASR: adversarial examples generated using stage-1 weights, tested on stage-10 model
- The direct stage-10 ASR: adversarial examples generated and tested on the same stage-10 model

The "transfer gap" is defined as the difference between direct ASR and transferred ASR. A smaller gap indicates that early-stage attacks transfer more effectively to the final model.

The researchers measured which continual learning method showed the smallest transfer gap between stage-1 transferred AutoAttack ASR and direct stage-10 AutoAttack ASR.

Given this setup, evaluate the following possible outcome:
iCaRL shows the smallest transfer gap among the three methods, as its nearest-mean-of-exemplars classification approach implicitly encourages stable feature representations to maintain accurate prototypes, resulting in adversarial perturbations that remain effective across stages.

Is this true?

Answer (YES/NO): YES